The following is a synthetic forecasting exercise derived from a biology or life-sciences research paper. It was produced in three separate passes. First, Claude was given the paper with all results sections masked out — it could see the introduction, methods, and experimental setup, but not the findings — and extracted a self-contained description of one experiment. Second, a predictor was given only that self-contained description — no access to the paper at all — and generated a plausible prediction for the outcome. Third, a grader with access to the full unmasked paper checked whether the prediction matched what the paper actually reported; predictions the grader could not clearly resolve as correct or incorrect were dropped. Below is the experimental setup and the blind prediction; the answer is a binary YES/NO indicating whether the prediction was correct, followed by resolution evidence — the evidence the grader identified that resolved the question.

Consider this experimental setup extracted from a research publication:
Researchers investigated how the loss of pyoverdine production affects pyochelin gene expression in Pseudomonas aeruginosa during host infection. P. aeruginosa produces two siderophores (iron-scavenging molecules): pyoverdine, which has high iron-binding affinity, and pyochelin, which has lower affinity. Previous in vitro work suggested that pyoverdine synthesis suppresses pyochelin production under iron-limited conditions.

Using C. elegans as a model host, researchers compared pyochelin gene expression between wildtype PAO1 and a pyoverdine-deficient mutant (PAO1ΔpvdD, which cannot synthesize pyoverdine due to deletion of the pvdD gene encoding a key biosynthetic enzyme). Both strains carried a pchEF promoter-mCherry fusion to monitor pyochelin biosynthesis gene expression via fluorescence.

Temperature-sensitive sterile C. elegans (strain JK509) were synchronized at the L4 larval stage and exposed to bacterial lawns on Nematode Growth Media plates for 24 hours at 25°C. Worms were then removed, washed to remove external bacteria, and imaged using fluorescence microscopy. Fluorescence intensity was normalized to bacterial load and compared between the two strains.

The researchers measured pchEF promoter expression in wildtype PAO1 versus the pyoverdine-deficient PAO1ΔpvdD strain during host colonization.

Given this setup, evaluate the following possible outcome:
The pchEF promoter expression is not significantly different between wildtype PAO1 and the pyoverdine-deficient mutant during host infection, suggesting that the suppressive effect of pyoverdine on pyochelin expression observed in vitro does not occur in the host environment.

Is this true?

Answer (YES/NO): NO